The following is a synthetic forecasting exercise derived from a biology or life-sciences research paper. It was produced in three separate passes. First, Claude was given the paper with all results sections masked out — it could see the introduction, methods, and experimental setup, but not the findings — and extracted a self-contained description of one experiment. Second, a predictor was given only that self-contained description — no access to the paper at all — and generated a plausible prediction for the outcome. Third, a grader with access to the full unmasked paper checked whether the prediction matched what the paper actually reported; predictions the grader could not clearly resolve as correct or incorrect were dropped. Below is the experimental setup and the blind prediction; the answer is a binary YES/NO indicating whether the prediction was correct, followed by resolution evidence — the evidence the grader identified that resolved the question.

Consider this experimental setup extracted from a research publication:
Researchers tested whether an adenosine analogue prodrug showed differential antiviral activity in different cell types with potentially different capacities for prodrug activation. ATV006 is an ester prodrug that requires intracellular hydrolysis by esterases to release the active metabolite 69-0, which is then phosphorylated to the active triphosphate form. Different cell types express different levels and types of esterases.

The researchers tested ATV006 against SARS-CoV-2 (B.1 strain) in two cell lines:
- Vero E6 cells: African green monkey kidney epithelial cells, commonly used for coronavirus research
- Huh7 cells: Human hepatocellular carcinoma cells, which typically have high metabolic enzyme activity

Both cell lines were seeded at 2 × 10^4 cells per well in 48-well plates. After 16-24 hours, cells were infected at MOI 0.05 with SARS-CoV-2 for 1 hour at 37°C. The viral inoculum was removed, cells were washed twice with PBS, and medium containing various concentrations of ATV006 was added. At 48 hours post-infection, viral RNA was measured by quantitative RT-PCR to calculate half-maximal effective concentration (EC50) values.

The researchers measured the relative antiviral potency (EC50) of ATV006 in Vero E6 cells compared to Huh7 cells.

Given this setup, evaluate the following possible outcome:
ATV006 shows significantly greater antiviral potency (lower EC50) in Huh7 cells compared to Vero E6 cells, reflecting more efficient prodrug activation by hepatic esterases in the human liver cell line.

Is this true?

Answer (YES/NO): NO